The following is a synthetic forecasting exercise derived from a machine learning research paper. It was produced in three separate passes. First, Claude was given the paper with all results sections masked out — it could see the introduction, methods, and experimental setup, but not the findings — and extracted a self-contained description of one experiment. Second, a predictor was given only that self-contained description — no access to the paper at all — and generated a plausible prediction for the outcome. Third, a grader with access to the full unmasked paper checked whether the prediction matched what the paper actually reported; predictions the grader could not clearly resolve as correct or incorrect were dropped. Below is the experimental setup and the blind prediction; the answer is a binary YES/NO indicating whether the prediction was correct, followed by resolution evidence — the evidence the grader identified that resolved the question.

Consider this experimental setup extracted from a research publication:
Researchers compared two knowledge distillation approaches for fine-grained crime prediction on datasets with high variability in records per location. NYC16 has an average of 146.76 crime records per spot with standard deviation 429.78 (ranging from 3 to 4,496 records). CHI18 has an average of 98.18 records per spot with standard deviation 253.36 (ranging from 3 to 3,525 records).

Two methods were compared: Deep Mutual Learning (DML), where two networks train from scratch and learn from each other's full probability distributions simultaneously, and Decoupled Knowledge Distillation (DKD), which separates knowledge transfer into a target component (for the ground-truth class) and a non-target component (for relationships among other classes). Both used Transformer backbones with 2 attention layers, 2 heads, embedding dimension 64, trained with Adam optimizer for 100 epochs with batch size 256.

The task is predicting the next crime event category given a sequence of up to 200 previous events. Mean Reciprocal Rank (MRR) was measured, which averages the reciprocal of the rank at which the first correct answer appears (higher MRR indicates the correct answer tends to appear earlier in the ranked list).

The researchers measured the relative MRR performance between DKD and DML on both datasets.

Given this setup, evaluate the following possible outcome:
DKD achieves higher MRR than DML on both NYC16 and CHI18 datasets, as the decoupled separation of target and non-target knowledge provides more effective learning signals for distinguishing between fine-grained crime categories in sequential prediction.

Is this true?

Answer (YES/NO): YES